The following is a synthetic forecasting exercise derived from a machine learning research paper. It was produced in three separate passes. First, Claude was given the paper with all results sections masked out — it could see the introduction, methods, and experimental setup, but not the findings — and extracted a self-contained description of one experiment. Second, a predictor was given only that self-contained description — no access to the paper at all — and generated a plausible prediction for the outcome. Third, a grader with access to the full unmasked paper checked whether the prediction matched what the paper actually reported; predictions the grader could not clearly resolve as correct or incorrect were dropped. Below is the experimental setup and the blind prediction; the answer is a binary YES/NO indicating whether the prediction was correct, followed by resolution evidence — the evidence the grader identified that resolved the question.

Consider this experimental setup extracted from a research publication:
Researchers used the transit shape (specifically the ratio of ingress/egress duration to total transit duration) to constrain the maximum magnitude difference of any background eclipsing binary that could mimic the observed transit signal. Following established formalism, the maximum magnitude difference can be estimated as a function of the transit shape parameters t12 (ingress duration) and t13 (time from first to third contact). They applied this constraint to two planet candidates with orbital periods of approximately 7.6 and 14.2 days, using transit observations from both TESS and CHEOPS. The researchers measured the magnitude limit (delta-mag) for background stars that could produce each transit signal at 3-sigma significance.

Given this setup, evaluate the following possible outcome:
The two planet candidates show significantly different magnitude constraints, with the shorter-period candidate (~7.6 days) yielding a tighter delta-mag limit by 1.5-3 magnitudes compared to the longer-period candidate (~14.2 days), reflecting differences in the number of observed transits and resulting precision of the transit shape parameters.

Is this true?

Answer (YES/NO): NO